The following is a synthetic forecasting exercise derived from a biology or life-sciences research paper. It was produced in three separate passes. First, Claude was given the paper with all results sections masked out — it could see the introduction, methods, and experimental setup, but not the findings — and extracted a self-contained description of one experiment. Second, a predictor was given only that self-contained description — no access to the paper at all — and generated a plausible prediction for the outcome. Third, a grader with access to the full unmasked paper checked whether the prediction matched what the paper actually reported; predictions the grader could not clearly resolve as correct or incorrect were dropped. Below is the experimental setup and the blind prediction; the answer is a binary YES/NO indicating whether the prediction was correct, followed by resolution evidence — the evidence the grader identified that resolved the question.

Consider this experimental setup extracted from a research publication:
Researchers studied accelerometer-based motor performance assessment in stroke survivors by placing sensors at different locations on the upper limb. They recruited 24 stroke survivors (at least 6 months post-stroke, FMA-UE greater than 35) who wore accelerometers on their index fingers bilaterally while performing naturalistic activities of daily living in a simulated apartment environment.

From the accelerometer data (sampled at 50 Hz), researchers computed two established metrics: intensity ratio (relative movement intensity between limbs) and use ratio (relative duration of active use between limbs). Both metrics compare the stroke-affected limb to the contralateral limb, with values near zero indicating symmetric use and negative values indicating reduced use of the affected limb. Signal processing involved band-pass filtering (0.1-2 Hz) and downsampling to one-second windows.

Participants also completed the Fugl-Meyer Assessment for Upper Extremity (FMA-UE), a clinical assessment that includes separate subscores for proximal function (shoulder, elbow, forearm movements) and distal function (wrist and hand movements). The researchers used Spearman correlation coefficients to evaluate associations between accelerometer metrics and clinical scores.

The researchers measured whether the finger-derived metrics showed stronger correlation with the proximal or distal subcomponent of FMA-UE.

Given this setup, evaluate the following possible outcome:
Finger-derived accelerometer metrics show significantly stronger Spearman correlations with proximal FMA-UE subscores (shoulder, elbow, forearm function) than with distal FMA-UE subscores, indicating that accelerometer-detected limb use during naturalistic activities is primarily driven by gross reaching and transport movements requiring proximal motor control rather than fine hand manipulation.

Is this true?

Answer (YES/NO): NO